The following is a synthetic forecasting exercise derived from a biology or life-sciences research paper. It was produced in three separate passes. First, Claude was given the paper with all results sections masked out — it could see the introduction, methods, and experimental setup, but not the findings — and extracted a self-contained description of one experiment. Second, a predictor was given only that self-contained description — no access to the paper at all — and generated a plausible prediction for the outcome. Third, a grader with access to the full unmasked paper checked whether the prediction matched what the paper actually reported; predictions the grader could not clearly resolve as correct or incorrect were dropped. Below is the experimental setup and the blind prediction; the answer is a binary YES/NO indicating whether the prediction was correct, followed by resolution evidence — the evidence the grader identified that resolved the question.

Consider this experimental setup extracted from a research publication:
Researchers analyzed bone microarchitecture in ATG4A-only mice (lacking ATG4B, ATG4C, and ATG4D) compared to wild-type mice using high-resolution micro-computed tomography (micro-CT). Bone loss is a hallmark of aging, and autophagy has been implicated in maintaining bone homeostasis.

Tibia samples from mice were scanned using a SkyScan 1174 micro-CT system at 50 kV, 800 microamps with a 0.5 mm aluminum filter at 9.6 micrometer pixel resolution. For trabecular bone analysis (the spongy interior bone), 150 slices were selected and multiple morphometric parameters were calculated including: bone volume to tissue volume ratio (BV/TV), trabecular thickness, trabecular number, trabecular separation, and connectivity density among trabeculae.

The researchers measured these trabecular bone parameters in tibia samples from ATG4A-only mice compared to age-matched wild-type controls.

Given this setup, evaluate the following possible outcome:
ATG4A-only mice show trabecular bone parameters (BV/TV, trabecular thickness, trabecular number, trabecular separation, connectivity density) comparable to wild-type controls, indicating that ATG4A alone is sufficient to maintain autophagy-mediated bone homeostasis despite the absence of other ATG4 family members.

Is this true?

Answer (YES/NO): NO